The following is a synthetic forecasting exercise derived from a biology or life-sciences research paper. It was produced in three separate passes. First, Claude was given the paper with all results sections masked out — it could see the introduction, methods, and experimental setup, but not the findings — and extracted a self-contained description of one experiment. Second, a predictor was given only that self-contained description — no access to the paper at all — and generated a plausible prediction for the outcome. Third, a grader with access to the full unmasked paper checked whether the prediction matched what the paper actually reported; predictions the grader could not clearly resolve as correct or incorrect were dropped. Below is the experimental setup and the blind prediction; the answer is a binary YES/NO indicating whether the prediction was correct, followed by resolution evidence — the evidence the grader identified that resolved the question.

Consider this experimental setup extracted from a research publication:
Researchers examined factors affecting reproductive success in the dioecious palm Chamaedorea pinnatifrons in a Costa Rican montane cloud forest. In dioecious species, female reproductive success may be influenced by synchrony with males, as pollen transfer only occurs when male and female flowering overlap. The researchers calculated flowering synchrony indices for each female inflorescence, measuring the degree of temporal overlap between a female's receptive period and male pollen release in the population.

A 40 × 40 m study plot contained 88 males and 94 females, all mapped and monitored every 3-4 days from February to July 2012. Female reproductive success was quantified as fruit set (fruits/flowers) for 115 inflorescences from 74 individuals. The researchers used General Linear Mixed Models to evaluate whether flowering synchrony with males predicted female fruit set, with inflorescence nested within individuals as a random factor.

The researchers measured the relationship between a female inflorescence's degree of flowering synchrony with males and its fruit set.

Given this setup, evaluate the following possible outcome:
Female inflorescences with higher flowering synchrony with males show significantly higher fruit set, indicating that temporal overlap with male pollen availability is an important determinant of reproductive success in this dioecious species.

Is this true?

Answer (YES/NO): NO